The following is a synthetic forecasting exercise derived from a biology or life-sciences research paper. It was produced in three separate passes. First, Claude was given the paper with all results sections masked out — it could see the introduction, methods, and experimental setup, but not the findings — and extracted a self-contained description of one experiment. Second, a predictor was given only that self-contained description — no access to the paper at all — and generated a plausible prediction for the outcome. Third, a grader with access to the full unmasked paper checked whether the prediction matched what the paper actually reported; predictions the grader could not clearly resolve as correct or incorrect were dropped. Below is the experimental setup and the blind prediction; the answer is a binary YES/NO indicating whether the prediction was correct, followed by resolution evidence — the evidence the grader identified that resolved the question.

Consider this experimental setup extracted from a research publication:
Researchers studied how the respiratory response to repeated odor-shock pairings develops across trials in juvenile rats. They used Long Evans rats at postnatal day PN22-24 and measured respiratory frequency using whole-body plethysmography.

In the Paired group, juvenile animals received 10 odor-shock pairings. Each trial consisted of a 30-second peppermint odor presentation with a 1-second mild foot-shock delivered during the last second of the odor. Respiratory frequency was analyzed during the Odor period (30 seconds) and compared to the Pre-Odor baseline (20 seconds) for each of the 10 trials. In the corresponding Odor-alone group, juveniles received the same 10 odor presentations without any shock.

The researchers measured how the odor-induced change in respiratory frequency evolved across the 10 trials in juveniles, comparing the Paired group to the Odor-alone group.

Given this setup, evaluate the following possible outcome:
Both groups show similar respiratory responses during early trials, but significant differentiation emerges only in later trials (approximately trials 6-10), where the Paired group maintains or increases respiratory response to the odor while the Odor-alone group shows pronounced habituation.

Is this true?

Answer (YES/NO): NO